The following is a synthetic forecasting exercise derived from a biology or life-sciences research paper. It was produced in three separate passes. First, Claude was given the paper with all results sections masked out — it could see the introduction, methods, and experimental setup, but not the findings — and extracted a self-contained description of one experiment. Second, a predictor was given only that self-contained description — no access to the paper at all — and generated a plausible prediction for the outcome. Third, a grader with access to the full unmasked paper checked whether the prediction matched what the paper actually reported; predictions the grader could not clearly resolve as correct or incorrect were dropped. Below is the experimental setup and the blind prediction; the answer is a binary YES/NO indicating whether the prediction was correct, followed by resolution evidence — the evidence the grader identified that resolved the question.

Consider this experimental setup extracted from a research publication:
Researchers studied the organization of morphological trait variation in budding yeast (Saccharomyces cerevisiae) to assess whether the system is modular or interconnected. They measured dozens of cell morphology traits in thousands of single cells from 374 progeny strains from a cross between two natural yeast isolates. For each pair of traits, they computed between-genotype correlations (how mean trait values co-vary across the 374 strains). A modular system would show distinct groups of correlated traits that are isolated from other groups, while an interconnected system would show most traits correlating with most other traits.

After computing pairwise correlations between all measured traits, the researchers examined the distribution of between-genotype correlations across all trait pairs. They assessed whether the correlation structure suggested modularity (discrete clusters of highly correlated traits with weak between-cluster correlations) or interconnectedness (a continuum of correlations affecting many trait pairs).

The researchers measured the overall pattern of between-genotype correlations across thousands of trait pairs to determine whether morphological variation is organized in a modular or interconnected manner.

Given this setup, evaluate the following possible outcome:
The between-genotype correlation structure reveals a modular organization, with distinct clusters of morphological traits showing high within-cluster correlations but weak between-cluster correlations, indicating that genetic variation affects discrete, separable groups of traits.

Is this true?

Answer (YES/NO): NO